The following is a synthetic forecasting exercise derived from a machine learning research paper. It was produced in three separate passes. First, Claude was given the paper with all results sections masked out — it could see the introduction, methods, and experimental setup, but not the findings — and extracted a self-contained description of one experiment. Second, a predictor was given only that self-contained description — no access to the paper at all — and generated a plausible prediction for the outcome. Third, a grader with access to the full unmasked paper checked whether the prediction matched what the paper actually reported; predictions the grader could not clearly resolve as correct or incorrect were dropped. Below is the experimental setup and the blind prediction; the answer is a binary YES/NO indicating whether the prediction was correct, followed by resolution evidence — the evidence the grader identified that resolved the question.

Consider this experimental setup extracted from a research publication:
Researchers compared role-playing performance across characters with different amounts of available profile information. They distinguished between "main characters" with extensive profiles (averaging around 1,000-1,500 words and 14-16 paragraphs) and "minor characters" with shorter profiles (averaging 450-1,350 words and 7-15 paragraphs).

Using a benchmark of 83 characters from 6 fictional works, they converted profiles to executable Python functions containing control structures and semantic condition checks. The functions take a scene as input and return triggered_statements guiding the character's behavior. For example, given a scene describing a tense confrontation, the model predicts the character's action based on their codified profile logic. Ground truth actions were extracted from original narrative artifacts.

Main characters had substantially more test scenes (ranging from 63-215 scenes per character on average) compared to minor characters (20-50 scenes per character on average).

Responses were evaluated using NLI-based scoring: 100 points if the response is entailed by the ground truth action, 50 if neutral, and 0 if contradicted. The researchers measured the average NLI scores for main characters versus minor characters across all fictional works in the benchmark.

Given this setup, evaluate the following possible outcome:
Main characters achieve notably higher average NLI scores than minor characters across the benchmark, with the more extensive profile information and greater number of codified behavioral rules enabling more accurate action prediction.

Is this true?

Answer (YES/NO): NO